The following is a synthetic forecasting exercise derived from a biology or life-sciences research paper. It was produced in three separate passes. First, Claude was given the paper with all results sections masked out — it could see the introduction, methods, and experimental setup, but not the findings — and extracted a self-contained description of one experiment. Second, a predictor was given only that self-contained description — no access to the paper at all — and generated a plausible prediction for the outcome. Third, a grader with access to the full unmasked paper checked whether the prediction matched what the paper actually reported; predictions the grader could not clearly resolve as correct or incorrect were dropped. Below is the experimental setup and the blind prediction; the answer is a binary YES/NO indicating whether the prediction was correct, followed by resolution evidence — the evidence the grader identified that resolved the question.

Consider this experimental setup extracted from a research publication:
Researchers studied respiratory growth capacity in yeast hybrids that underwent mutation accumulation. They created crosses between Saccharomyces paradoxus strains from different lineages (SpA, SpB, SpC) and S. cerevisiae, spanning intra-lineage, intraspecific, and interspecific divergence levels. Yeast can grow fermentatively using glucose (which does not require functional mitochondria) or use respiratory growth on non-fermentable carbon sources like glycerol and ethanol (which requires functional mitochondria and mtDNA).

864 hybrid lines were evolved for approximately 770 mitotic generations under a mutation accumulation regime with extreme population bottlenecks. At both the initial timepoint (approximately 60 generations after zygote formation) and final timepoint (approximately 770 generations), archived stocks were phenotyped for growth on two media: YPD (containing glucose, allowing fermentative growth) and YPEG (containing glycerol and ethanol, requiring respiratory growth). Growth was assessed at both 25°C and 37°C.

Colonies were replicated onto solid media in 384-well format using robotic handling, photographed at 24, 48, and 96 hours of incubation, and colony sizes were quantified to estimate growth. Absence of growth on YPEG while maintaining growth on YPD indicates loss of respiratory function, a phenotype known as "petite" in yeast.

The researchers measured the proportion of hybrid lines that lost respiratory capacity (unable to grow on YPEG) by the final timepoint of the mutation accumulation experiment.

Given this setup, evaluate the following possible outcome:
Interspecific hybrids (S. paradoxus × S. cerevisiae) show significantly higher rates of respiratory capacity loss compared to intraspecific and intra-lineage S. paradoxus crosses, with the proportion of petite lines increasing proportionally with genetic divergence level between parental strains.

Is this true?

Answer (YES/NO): YES